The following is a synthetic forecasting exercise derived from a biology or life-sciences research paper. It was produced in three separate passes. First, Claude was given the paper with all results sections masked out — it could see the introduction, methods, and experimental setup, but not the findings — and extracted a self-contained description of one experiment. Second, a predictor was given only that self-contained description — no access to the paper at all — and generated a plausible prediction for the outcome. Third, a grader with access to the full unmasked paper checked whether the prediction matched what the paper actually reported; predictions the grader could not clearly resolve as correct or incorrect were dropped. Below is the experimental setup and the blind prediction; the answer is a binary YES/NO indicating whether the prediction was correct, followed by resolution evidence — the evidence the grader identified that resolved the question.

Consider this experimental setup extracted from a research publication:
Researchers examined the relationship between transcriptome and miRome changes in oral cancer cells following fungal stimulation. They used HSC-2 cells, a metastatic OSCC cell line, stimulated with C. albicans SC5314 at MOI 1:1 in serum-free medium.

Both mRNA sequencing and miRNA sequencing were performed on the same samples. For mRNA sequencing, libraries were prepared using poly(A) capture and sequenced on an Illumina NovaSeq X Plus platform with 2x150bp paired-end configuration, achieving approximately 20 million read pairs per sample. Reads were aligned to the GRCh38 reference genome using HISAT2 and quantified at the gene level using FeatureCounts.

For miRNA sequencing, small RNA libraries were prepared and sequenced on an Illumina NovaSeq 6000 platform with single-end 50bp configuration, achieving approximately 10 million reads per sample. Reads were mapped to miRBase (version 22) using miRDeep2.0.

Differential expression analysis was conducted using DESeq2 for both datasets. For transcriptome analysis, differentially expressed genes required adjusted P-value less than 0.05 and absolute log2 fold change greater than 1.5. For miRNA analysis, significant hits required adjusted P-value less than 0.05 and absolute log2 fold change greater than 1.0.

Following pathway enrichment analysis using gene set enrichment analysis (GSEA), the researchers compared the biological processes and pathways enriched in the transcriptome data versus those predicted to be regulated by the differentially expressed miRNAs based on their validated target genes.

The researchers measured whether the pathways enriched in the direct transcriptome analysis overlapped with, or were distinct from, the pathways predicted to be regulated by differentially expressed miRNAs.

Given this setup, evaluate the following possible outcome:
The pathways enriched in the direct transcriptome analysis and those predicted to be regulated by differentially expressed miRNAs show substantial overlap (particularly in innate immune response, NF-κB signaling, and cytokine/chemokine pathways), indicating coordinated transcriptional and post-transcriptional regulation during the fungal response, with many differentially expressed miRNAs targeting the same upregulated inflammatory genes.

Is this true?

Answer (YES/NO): YES